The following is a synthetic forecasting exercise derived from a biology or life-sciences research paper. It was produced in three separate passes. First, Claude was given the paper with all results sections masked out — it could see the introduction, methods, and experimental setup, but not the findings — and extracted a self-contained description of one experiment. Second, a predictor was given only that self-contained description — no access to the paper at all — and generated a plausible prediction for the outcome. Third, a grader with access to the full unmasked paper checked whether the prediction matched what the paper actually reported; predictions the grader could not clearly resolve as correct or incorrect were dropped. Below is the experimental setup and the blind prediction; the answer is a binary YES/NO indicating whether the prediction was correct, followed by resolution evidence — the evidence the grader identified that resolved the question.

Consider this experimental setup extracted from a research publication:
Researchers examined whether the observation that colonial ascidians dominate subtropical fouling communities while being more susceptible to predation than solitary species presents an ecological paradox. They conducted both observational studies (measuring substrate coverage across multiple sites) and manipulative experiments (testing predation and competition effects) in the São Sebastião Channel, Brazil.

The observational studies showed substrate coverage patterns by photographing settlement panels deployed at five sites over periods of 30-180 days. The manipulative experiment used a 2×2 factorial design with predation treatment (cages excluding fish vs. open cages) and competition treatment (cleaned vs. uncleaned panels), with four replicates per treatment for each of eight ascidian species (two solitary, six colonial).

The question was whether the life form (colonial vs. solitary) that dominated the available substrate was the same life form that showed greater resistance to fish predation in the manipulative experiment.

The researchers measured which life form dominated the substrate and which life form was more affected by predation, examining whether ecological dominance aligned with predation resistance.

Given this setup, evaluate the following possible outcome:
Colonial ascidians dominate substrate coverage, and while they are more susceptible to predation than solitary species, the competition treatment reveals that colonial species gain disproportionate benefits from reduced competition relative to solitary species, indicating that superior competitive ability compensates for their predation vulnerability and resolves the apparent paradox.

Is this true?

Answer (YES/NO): NO